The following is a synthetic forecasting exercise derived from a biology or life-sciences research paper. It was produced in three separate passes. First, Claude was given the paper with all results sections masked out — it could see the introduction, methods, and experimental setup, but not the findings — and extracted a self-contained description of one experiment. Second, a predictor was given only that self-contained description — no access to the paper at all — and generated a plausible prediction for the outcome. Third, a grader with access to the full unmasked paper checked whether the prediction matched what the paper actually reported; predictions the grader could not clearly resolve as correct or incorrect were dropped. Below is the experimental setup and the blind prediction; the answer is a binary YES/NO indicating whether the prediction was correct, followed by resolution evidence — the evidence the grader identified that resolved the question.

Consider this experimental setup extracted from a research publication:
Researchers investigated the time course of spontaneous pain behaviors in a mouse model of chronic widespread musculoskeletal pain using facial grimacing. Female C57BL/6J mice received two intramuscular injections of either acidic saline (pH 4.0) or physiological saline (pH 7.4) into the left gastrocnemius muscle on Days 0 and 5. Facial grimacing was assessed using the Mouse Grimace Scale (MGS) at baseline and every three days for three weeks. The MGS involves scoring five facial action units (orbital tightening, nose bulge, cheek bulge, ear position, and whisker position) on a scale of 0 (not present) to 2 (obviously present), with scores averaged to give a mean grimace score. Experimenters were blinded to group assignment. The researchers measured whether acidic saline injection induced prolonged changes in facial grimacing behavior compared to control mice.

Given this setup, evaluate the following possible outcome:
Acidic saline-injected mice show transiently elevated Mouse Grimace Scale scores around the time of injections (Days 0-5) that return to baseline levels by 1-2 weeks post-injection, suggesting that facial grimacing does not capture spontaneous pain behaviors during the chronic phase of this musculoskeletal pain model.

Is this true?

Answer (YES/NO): NO